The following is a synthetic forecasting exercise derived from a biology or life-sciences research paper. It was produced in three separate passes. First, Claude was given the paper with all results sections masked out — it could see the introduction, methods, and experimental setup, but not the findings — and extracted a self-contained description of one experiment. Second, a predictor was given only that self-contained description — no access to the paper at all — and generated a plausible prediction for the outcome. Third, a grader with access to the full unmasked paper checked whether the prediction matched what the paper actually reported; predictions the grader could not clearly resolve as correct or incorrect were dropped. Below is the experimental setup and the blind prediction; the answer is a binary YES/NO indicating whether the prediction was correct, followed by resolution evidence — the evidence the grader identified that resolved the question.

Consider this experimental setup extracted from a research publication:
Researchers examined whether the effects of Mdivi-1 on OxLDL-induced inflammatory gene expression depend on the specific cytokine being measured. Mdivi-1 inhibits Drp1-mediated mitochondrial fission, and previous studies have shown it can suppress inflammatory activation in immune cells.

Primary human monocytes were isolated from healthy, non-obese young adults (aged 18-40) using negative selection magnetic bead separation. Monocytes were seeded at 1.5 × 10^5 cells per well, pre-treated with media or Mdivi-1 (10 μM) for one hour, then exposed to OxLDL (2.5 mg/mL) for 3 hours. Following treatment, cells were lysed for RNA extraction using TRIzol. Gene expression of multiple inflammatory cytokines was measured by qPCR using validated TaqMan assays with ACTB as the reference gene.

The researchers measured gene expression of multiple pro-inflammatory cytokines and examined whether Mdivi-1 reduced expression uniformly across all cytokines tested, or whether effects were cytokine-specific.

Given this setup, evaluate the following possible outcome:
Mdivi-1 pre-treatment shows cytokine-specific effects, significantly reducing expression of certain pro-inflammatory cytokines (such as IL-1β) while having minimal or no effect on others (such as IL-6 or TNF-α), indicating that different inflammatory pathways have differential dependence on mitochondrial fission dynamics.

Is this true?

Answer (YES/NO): NO